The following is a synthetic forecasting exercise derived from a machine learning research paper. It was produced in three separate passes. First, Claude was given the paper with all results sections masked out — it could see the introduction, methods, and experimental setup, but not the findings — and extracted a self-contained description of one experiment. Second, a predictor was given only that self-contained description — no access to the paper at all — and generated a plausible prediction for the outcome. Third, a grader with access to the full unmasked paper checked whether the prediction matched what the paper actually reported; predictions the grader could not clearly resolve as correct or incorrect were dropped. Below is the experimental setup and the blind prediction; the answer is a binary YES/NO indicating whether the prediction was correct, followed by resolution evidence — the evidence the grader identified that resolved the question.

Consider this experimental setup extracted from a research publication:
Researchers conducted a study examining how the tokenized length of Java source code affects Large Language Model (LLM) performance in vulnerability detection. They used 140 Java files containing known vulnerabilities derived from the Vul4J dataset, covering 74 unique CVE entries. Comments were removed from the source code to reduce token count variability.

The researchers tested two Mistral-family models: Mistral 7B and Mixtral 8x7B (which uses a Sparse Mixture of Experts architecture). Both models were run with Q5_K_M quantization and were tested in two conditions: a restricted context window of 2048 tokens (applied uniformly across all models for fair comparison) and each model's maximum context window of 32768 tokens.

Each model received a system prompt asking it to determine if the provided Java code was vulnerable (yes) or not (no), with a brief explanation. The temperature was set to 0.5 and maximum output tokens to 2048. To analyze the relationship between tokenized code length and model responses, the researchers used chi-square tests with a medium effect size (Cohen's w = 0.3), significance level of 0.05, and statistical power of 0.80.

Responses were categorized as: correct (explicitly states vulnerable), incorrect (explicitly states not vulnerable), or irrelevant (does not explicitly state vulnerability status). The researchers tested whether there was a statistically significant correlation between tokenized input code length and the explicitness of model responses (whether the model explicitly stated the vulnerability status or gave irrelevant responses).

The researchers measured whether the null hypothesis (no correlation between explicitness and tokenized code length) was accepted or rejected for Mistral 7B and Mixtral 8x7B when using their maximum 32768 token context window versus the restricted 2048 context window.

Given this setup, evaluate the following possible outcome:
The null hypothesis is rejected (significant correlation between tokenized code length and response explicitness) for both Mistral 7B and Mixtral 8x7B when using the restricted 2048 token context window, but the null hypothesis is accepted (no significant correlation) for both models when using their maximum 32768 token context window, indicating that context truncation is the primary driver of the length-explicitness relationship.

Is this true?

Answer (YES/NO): YES